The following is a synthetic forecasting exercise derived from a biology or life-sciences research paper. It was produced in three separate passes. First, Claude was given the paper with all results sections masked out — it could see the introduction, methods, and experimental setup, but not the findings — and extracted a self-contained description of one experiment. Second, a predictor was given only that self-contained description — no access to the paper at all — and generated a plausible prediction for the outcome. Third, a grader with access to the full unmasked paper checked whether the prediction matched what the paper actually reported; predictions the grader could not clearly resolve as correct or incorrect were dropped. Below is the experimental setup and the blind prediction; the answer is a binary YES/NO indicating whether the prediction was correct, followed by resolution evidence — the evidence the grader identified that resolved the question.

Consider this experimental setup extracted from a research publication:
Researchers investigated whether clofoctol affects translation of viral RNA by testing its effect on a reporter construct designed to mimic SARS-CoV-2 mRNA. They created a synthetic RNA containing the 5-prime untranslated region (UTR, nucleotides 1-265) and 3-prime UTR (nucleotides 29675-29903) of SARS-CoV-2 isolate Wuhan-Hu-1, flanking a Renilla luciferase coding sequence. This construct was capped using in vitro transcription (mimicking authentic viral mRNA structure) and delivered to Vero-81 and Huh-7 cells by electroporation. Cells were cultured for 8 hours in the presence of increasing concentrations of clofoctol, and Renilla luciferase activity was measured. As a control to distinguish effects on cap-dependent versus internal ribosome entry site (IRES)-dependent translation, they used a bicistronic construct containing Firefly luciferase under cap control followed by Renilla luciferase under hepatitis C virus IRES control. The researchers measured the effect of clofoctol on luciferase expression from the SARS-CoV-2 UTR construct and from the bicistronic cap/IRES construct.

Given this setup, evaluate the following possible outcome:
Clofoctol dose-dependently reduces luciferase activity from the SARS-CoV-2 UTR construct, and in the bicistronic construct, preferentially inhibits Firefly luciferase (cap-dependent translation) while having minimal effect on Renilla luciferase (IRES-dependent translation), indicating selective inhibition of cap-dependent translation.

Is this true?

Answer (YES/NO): NO